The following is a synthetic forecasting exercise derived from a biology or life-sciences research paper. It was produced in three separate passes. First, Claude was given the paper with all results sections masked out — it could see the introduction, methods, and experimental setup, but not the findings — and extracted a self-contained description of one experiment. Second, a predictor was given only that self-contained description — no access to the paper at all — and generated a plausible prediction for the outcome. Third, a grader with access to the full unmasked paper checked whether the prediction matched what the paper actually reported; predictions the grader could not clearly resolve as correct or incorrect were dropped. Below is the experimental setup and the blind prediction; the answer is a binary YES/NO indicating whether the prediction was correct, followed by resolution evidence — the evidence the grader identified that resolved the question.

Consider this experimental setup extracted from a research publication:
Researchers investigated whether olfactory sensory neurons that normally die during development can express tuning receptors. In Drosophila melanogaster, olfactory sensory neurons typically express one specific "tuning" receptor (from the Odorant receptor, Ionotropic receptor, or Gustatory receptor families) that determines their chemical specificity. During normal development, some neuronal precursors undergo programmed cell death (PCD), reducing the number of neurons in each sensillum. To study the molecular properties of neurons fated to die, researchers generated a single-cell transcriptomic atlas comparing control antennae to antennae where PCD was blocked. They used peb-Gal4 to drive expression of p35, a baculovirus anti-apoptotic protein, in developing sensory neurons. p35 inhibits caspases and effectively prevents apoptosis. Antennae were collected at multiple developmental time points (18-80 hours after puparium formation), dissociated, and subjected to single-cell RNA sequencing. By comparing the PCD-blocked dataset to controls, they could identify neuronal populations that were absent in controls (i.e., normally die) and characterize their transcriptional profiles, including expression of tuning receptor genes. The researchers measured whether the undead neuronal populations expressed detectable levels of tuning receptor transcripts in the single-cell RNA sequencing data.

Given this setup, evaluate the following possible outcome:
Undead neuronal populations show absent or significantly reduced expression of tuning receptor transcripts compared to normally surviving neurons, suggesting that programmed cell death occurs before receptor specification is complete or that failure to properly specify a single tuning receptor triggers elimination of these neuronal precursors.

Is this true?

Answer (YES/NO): NO